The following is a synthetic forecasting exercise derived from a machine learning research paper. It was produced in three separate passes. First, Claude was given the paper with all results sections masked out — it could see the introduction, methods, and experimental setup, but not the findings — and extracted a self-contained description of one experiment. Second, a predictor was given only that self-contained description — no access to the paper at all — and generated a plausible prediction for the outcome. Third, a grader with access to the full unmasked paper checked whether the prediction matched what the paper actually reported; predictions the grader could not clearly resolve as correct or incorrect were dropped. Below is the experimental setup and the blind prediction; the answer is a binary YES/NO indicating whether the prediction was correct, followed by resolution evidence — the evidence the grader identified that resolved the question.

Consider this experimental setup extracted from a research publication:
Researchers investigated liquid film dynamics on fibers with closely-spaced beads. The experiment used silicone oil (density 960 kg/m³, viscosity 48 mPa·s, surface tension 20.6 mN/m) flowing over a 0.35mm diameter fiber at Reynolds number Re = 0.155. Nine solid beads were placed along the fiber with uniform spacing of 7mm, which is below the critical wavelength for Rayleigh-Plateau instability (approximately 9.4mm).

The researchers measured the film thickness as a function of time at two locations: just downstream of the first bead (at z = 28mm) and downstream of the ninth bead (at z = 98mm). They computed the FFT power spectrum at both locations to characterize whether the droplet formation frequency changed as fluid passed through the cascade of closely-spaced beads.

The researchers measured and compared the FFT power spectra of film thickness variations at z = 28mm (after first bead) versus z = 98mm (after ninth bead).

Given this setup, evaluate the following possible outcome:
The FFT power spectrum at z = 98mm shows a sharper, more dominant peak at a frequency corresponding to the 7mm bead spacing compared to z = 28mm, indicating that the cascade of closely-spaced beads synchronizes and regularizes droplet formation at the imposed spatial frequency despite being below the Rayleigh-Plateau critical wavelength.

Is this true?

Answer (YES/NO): NO